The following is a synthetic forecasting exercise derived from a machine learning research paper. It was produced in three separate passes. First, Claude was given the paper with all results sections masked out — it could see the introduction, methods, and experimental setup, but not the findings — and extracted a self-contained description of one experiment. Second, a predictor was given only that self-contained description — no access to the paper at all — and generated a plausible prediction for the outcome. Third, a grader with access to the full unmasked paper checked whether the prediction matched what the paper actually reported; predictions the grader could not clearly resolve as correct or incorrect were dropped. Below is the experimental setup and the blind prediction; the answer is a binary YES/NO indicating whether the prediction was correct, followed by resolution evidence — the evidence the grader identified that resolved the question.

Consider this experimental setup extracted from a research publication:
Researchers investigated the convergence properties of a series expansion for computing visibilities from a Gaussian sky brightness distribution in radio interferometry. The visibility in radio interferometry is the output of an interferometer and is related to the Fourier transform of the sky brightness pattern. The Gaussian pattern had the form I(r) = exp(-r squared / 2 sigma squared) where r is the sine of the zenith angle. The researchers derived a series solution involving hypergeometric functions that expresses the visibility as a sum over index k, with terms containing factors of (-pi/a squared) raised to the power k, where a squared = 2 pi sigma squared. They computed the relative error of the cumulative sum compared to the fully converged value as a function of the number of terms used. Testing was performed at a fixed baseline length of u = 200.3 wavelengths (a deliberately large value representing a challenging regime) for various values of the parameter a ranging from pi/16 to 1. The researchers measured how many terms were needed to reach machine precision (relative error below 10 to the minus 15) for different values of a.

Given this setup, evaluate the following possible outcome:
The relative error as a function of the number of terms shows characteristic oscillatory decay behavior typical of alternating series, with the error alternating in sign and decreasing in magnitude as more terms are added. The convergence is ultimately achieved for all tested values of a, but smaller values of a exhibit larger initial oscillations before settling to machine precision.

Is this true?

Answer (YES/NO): NO